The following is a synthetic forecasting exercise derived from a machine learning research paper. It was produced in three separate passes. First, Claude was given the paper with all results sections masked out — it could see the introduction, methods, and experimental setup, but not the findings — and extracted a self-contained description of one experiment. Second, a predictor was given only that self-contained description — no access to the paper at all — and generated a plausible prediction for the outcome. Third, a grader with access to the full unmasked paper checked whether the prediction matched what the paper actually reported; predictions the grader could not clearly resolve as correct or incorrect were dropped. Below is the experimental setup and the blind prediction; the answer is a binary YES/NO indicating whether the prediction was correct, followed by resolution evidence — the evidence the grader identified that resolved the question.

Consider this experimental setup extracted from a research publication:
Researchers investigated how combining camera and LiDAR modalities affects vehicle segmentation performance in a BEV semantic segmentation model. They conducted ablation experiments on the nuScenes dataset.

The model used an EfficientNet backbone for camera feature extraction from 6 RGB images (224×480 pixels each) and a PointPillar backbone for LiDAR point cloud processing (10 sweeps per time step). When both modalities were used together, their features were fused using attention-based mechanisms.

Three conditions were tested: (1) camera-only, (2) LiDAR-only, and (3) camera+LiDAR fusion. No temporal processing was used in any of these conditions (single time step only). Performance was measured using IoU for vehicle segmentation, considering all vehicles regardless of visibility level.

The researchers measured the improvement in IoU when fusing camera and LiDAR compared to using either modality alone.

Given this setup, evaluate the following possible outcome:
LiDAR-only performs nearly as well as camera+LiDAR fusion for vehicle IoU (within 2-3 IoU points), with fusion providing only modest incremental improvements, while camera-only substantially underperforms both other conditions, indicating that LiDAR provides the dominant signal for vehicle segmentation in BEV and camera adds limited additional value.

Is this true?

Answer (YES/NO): NO